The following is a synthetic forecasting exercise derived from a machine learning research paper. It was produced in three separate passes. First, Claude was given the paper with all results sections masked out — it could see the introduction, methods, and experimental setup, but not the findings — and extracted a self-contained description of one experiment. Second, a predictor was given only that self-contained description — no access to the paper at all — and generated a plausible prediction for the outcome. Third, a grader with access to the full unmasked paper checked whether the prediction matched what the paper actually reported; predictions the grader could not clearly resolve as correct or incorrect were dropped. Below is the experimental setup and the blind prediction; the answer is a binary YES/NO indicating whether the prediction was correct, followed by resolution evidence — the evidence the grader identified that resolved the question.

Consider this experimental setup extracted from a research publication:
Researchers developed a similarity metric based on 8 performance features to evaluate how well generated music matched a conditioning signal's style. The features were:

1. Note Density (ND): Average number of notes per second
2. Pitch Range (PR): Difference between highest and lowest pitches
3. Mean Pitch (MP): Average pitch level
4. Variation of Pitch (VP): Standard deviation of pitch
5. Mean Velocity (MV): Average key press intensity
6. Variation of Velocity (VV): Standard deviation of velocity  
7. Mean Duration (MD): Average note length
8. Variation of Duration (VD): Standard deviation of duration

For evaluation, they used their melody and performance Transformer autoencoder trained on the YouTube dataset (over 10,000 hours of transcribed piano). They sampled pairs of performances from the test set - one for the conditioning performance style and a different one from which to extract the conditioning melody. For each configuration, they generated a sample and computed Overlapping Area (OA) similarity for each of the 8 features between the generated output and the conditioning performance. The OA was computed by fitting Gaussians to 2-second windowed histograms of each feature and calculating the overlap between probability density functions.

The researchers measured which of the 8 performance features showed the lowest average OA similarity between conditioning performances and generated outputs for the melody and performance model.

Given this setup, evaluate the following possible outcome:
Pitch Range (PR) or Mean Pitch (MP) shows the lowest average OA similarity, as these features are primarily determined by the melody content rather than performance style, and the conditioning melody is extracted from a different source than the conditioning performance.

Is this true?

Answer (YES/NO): NO